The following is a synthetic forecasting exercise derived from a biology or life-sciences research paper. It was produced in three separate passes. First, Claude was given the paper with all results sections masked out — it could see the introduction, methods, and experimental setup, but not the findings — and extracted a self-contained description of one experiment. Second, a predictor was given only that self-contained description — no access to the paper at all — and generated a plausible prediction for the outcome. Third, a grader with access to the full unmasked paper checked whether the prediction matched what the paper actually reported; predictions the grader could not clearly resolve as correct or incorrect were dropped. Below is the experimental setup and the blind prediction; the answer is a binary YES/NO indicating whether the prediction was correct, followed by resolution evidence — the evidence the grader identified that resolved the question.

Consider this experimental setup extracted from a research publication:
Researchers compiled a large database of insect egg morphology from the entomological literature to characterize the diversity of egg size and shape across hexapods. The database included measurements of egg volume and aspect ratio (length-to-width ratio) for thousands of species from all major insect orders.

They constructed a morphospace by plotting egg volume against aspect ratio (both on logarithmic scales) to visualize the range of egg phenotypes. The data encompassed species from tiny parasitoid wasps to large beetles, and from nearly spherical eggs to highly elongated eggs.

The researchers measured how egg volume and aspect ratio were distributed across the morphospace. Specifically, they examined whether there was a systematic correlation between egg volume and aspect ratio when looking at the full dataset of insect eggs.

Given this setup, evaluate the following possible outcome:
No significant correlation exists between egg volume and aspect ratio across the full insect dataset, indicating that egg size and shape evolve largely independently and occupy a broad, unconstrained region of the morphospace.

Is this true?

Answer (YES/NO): NO